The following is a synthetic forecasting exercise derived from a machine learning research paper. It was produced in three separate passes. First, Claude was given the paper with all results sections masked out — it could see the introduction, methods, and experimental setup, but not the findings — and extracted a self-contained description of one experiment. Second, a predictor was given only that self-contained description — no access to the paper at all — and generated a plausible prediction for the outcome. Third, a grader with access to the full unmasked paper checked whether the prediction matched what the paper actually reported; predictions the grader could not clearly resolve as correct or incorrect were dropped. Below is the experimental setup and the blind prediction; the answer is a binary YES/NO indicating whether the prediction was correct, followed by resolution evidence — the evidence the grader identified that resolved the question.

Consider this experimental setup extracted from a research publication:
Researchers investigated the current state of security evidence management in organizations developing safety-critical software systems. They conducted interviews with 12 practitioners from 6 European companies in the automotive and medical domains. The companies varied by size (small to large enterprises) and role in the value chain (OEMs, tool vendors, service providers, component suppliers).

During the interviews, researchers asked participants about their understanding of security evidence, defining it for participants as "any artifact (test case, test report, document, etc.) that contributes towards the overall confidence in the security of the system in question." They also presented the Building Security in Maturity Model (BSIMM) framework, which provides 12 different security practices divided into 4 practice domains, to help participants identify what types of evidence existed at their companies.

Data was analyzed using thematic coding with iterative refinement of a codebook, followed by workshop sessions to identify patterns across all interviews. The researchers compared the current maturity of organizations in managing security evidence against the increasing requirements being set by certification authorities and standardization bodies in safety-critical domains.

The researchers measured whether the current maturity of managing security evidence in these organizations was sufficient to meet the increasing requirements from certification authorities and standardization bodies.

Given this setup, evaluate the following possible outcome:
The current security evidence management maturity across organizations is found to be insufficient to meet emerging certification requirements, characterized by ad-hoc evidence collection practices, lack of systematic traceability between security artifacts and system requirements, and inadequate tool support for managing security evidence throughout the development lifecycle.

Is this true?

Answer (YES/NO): NO